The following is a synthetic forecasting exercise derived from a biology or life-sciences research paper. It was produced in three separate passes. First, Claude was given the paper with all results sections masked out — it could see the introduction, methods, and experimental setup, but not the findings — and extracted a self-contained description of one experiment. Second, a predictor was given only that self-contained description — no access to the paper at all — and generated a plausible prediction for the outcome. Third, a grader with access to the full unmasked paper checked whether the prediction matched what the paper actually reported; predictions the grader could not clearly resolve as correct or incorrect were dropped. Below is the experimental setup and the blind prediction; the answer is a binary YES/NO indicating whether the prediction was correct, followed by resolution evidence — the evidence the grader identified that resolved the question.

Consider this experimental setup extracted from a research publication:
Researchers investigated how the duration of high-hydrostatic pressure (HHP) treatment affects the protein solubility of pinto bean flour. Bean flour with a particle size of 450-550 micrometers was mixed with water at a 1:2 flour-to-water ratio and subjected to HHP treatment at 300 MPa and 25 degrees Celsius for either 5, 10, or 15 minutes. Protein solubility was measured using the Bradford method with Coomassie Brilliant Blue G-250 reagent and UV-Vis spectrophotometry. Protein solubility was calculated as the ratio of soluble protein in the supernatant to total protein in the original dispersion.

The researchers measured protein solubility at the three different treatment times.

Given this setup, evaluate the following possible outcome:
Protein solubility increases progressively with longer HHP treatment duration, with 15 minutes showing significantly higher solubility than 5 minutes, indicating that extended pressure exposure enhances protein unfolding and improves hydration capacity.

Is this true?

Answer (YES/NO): NO